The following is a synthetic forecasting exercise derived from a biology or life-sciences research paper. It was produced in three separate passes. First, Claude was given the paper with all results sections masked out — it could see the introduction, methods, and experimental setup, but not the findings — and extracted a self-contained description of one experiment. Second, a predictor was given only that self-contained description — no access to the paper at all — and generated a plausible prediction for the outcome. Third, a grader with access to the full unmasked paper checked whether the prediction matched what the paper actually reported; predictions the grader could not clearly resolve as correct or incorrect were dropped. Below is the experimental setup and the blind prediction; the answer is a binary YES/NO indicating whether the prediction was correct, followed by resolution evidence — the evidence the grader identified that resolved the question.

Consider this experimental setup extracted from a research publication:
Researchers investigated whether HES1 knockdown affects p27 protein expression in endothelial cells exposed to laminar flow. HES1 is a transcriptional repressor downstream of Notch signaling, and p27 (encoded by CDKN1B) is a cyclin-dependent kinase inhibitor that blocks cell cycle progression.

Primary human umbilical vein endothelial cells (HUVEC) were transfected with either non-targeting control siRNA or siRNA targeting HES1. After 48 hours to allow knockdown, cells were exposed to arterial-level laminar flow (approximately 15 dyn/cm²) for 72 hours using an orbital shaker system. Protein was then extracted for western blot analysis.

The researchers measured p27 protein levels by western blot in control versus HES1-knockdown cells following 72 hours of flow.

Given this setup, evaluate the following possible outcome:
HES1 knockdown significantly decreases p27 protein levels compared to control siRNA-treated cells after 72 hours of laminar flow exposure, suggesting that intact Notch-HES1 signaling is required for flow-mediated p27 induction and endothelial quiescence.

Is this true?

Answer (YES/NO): NO